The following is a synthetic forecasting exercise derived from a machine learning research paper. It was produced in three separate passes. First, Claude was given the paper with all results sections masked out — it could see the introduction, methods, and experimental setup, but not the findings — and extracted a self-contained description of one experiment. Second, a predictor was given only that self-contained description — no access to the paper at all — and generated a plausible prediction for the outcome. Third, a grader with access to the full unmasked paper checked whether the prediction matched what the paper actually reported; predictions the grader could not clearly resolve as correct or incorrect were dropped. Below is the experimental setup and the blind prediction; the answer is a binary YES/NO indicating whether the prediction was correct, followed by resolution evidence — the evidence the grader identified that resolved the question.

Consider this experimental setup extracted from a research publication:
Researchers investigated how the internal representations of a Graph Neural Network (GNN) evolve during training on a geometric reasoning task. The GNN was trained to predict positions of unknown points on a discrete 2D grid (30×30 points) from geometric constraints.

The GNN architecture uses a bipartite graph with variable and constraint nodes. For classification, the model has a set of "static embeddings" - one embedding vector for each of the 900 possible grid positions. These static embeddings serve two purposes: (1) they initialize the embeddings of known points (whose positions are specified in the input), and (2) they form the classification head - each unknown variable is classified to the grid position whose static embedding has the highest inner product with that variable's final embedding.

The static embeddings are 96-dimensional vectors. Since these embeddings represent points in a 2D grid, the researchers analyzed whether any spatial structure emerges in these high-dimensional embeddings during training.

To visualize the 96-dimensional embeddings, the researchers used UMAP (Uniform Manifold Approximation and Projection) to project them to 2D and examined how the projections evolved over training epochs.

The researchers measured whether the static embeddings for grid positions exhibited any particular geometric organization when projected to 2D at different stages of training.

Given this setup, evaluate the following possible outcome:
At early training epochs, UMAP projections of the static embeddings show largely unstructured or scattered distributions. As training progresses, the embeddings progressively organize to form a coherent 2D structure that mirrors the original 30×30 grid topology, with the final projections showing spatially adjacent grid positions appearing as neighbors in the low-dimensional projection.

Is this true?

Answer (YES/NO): YES